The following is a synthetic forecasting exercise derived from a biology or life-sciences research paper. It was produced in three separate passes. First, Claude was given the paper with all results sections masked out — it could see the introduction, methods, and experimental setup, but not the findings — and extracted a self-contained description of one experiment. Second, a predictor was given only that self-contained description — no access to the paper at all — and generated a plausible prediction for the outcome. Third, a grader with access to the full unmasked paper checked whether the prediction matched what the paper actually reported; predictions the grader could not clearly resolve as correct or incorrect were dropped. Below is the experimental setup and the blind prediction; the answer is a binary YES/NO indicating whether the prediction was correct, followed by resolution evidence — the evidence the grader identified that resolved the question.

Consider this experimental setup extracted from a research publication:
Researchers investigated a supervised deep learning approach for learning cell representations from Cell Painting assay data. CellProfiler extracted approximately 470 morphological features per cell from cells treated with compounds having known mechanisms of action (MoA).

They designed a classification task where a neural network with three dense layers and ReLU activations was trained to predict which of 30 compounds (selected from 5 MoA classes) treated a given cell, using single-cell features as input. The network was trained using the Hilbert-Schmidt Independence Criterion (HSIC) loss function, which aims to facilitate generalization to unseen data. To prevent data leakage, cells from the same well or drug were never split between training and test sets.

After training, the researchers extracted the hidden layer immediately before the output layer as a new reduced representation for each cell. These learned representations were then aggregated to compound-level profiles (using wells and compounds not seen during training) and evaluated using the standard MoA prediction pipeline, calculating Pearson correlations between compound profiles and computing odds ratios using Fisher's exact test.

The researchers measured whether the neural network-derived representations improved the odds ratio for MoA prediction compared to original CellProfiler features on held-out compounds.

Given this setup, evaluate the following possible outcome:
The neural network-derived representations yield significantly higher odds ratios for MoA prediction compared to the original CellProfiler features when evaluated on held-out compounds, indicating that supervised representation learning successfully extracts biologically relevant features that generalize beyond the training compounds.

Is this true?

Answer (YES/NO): NO